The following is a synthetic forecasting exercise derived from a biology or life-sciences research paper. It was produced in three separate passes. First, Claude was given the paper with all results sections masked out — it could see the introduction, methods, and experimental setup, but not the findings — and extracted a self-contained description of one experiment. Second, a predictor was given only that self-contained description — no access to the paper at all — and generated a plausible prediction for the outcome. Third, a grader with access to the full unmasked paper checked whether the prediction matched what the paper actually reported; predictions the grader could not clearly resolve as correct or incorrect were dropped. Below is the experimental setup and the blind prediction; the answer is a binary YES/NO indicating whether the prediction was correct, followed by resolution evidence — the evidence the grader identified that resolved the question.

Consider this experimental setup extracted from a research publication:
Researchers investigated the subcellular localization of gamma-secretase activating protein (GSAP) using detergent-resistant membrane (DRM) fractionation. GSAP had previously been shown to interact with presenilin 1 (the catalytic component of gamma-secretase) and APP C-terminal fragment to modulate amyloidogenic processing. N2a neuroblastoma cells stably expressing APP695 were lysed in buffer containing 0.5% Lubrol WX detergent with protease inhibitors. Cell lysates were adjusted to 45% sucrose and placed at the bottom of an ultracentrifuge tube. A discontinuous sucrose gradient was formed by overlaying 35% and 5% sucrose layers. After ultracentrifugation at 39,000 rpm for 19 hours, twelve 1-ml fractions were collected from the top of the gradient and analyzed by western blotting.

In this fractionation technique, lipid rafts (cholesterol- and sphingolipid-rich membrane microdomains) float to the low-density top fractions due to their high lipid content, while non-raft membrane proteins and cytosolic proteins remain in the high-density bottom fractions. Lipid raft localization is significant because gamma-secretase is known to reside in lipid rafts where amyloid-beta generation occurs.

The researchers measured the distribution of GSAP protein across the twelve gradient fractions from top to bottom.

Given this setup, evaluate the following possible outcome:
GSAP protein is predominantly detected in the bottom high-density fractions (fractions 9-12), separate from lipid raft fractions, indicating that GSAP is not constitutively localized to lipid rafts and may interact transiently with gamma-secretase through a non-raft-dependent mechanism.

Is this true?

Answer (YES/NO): NO